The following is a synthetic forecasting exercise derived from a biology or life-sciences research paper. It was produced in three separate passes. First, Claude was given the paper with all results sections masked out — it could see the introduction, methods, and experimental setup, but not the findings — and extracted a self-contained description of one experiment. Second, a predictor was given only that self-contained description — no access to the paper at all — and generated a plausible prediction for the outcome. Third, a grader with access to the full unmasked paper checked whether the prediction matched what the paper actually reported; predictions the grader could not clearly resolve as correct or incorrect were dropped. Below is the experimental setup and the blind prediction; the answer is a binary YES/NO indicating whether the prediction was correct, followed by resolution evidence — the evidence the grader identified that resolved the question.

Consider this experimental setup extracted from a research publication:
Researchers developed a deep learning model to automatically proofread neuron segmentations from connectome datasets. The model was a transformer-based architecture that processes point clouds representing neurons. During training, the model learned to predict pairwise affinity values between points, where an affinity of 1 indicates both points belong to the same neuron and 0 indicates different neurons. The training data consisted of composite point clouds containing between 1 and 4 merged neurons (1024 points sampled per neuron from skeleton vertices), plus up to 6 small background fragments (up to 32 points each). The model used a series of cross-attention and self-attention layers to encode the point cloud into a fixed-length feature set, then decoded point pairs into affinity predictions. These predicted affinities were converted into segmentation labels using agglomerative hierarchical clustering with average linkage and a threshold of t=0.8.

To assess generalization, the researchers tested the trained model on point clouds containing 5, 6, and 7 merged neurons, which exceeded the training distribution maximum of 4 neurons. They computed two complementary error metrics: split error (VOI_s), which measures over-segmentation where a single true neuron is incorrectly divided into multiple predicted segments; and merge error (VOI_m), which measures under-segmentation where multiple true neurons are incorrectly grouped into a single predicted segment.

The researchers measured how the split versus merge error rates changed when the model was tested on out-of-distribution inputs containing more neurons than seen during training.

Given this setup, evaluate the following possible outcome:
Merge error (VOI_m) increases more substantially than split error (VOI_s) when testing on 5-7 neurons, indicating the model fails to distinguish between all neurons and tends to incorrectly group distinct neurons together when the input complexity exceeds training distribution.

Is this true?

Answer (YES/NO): YES